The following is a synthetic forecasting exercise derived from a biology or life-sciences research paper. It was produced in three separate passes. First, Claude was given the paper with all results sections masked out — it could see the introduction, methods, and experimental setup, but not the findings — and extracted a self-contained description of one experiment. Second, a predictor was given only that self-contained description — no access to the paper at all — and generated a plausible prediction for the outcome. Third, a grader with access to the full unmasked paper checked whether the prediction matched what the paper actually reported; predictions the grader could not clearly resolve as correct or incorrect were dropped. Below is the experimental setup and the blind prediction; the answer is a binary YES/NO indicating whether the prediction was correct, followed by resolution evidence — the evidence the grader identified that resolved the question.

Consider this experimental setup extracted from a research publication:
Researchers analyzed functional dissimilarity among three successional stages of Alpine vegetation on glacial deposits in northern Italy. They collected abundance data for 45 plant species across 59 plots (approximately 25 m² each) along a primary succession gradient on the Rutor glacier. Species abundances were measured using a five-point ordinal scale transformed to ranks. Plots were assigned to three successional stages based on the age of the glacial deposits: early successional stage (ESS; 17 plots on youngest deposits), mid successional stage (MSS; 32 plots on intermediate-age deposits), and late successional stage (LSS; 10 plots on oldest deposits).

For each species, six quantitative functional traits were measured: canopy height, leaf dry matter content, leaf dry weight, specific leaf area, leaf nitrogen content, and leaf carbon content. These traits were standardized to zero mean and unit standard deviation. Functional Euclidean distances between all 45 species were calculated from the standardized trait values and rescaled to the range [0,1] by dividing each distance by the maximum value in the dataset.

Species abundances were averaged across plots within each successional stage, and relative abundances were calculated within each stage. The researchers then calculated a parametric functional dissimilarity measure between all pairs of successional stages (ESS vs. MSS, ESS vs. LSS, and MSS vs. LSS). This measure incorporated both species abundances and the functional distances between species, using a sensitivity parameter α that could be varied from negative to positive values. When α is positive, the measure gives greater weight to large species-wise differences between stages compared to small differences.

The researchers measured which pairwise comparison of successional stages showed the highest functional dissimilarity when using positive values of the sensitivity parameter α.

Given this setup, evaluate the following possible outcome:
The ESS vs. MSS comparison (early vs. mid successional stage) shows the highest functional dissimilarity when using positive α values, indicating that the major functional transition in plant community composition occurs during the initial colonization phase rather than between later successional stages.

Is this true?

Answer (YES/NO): NO